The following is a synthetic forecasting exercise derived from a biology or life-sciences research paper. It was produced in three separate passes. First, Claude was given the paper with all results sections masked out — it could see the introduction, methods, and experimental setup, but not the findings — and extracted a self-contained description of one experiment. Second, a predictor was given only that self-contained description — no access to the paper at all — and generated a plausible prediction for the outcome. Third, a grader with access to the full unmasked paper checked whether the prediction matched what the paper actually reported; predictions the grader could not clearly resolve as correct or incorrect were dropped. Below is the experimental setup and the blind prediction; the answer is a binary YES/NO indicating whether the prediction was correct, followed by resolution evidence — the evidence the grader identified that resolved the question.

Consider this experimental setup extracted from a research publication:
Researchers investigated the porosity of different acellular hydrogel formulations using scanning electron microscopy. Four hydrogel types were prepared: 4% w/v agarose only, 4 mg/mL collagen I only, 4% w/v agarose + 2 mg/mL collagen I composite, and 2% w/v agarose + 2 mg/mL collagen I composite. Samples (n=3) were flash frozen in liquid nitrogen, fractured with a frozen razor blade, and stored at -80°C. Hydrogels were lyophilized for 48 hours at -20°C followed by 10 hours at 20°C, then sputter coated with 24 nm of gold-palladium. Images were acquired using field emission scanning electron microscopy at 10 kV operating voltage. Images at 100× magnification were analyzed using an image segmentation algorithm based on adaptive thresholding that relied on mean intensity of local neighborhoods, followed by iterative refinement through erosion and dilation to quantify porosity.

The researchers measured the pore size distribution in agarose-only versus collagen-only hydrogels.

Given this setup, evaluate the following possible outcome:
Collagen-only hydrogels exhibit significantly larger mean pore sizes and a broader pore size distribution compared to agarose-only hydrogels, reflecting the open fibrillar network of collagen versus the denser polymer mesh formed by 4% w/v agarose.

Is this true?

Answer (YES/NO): NO